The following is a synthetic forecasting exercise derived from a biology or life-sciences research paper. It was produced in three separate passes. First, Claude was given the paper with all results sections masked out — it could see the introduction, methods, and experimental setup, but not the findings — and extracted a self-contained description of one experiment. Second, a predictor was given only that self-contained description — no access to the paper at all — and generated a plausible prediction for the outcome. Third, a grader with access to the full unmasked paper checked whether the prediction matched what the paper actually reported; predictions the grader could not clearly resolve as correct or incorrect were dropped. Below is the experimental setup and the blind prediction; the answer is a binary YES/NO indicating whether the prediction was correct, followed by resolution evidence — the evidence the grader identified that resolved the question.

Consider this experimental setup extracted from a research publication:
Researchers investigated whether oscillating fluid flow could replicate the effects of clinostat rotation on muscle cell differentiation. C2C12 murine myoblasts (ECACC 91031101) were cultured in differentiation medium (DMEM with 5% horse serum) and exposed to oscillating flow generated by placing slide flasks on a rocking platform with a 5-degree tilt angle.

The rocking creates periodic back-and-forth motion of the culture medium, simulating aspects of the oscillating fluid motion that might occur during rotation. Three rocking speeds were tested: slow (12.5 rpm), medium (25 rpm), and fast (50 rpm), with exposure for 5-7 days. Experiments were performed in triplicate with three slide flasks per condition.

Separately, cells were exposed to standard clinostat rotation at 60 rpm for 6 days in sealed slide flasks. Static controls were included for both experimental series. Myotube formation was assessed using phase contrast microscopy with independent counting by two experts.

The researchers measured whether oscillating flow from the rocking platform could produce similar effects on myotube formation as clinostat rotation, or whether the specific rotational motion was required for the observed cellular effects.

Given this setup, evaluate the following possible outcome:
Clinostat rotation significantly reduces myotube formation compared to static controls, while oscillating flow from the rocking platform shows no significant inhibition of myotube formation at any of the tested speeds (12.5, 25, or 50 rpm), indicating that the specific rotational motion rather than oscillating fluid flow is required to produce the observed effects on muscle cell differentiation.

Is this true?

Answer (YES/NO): NO